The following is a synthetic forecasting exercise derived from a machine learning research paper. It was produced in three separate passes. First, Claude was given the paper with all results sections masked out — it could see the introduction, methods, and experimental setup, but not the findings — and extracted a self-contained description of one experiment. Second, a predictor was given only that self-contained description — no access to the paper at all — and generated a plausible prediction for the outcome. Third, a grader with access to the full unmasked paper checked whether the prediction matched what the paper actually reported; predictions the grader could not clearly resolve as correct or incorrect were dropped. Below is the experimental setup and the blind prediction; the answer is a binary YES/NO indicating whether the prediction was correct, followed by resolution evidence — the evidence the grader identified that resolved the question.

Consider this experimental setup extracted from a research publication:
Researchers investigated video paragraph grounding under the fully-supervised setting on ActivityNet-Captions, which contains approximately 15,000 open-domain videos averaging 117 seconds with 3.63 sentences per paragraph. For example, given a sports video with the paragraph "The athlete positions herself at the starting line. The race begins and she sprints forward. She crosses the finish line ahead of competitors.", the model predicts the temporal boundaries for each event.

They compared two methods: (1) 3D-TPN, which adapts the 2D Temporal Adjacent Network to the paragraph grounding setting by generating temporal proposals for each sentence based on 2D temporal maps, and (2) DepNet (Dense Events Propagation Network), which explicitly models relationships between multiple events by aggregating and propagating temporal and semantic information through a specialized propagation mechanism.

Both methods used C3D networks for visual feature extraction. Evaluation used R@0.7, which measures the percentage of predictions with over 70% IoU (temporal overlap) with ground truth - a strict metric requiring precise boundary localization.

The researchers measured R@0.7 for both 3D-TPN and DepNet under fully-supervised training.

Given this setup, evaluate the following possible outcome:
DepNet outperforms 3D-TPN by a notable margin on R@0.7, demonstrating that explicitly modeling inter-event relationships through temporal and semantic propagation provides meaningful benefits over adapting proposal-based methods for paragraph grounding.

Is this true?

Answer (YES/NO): YES